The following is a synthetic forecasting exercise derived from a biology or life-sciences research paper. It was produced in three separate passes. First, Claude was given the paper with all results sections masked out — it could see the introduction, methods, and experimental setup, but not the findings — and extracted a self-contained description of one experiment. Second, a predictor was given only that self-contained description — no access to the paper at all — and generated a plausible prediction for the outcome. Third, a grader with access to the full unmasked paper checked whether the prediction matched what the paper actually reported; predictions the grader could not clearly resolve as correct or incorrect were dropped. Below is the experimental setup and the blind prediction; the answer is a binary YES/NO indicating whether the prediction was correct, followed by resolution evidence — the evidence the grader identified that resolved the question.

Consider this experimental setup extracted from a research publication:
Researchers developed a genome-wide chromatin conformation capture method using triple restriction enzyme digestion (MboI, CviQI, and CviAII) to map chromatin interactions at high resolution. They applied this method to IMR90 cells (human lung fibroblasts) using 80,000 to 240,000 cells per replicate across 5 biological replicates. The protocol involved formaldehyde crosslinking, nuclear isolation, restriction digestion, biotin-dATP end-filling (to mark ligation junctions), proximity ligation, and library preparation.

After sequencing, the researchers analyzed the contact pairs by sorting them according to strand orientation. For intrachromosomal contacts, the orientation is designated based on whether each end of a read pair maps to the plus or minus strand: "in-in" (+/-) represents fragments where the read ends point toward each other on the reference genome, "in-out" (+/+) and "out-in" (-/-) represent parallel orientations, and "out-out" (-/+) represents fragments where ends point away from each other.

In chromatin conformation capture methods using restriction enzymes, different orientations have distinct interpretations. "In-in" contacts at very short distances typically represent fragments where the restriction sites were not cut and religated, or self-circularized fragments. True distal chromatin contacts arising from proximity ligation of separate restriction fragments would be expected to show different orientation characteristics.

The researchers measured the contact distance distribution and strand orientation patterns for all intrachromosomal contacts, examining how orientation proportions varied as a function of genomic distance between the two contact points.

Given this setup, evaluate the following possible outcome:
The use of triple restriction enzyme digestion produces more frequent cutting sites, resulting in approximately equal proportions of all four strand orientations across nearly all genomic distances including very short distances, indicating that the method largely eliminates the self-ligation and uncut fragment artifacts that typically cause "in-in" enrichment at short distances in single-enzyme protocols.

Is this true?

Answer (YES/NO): NO